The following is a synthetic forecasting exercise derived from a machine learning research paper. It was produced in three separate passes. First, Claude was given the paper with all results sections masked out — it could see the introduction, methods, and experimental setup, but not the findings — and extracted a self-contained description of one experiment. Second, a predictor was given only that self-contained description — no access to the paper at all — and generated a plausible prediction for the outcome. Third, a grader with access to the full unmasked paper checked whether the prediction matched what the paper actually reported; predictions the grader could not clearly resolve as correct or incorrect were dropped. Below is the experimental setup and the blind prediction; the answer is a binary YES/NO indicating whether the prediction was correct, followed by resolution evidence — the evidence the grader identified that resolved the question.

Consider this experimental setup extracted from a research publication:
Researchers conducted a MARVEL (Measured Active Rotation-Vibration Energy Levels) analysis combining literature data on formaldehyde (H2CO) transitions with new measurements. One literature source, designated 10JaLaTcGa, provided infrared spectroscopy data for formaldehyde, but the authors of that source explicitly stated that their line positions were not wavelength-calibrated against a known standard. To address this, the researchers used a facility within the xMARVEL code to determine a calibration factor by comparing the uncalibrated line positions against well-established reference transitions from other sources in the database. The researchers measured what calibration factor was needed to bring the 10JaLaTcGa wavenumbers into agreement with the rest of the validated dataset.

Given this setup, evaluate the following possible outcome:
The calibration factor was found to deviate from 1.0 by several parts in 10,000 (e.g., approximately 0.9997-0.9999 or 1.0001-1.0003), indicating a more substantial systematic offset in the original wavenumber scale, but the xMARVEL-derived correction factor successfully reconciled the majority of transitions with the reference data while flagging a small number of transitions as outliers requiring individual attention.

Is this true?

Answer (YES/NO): NO